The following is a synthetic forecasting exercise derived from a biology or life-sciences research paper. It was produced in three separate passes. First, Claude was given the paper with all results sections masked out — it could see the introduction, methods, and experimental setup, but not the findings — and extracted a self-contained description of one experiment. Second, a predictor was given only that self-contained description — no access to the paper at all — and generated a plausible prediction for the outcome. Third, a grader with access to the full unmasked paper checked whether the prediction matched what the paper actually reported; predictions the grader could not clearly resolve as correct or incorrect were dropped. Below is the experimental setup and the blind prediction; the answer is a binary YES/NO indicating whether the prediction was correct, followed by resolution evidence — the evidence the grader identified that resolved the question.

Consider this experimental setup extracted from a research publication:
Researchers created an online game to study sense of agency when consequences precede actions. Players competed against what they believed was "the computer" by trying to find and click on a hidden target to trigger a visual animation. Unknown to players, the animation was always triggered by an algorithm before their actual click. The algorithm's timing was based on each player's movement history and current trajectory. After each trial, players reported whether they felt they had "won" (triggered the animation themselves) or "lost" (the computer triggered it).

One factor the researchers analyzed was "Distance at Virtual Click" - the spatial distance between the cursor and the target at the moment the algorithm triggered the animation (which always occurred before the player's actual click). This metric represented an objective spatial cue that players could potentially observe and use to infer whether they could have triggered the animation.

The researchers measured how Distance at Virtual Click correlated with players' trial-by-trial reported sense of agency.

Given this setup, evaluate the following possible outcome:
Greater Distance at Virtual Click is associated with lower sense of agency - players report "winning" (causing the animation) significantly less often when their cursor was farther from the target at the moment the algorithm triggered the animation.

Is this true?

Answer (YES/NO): YES